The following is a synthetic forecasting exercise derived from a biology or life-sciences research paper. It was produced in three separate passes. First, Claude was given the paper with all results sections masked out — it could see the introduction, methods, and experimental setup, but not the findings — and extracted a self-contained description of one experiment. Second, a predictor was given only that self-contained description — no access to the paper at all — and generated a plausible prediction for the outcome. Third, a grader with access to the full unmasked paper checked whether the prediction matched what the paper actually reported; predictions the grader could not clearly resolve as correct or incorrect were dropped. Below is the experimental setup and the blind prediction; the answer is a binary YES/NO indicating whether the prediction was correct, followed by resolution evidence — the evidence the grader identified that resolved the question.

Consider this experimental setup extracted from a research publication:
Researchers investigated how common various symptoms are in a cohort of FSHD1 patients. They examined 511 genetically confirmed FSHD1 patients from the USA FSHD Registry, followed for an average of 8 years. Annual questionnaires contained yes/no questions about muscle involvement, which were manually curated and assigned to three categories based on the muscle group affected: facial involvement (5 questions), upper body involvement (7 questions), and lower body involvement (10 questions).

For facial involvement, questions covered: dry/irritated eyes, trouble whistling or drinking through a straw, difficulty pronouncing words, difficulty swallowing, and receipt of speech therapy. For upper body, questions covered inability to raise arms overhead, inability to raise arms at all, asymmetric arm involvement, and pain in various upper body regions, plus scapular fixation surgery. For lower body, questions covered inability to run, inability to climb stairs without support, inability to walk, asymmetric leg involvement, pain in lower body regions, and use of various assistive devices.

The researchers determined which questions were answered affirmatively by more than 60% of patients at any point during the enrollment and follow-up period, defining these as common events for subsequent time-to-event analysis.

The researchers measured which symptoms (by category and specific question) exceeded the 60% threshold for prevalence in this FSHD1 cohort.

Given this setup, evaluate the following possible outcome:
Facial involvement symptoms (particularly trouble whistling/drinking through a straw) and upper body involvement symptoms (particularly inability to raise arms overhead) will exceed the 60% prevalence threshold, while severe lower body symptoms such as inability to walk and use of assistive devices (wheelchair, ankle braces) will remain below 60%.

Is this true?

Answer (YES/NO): YES